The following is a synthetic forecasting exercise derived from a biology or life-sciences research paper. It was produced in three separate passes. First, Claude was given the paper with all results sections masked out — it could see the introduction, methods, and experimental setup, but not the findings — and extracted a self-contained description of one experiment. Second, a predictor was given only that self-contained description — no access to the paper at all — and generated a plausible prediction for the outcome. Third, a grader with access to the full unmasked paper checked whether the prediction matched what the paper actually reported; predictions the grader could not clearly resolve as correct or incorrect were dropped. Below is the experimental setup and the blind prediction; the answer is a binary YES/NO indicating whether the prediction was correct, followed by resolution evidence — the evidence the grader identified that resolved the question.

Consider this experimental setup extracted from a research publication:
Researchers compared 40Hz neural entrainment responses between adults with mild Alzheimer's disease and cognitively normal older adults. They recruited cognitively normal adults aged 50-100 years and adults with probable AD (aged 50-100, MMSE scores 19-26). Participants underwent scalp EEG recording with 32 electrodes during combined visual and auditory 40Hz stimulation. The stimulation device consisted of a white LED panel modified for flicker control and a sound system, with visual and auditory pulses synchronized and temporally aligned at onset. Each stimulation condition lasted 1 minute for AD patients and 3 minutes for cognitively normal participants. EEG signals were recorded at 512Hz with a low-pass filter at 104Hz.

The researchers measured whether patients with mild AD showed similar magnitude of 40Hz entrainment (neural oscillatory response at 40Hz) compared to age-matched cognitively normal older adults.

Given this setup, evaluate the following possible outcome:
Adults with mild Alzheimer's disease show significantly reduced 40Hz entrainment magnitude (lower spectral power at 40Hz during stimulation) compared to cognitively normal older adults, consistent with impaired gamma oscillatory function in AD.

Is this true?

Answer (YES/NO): NO